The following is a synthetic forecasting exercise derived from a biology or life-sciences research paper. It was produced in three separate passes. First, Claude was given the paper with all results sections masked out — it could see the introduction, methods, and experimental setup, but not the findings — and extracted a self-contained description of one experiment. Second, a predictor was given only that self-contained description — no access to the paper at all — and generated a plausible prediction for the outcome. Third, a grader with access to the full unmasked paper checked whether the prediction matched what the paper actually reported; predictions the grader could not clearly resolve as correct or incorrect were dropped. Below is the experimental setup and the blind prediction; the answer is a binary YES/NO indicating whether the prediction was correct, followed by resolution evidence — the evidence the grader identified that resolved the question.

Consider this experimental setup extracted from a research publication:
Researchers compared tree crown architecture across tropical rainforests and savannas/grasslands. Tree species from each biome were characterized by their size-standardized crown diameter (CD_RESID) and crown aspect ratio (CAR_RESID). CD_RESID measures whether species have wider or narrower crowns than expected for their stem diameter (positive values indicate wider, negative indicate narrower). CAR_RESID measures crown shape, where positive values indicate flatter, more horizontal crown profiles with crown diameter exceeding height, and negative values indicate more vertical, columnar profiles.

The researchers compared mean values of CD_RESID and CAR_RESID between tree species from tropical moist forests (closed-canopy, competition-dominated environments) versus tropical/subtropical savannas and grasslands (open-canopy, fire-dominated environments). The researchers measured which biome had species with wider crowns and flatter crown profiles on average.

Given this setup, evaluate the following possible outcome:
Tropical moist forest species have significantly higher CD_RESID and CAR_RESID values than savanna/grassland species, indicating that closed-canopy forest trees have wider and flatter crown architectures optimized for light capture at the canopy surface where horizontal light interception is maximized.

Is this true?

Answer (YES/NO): NO